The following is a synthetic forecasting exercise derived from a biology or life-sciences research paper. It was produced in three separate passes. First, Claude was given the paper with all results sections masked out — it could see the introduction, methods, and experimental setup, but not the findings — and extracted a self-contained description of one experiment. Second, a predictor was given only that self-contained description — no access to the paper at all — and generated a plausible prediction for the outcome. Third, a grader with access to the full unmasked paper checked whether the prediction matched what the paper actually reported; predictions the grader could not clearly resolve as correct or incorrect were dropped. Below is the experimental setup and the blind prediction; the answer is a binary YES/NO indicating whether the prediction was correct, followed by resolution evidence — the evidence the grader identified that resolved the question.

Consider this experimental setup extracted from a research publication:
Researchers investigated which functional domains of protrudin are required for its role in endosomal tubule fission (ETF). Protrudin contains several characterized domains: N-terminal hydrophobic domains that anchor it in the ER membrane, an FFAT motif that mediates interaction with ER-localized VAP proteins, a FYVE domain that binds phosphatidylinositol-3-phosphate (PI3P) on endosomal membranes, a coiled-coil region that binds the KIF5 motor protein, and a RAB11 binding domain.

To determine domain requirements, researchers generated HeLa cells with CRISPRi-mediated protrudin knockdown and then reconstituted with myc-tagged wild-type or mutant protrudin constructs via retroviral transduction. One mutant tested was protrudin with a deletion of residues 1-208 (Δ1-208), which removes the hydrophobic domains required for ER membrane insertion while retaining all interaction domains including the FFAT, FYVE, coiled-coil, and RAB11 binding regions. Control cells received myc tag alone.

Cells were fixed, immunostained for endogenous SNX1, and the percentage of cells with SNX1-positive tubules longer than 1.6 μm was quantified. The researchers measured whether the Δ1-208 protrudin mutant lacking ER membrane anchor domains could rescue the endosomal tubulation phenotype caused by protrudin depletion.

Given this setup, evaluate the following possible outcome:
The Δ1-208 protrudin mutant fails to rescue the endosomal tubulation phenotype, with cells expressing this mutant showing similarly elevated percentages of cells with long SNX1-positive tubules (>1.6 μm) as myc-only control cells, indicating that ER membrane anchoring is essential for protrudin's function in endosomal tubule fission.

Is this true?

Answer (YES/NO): NO